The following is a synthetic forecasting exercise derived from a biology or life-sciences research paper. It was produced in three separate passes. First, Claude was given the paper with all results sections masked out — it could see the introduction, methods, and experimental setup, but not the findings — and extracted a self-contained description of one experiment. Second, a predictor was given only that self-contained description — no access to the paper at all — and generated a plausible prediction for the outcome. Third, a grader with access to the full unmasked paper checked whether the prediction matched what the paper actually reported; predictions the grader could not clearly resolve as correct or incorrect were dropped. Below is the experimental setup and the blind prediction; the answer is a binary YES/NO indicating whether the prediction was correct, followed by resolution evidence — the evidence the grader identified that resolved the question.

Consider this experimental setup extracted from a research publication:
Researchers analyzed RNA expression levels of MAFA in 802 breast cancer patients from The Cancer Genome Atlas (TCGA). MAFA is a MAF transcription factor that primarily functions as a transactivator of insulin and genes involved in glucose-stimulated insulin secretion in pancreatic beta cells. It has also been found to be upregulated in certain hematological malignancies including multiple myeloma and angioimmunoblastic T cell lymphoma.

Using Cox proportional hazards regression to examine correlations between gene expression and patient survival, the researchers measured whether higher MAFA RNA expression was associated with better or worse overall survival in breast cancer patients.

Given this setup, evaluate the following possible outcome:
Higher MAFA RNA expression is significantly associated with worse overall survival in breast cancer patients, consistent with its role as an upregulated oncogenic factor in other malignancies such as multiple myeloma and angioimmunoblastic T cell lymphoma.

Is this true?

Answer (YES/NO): YES